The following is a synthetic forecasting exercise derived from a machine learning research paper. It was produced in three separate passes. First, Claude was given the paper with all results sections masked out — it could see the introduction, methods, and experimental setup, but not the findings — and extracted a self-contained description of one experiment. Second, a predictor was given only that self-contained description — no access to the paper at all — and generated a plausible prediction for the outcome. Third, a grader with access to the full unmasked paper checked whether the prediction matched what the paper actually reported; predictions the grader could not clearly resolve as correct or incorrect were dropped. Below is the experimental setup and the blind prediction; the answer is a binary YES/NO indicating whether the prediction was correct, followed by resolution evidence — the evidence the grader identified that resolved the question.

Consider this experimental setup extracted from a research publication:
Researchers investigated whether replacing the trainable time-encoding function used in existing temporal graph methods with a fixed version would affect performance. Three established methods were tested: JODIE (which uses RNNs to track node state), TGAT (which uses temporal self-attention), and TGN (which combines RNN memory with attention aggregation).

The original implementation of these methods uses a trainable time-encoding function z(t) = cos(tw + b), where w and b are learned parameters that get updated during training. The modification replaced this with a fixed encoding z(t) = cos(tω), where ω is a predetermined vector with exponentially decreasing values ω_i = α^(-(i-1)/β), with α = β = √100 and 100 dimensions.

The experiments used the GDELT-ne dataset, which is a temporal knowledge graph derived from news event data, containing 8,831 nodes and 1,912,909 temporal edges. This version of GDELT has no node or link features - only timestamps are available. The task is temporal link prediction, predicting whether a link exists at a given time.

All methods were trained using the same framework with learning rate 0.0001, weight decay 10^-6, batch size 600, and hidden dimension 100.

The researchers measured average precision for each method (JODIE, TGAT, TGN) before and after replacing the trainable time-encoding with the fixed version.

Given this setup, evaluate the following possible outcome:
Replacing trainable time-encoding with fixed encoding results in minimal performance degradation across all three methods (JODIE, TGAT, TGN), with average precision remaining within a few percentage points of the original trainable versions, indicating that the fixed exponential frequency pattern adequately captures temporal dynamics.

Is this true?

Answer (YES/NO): NO